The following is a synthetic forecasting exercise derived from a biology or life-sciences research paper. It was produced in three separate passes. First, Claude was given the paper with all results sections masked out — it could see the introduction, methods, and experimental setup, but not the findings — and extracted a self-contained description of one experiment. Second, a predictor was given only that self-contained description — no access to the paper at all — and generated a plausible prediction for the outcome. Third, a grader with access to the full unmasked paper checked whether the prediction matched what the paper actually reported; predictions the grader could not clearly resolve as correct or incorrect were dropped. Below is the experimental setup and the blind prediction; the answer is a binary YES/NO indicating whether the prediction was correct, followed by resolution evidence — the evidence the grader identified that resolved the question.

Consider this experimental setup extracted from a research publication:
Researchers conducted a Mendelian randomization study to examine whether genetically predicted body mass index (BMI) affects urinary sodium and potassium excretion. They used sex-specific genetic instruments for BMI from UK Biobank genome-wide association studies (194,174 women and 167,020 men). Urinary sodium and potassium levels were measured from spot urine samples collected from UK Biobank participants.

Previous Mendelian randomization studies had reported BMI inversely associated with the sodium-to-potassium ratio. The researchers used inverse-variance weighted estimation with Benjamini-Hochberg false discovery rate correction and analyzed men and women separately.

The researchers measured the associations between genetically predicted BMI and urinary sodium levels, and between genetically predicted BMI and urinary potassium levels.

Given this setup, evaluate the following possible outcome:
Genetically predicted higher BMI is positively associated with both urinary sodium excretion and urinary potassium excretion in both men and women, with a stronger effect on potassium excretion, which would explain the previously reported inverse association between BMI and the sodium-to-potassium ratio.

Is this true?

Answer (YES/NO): NO